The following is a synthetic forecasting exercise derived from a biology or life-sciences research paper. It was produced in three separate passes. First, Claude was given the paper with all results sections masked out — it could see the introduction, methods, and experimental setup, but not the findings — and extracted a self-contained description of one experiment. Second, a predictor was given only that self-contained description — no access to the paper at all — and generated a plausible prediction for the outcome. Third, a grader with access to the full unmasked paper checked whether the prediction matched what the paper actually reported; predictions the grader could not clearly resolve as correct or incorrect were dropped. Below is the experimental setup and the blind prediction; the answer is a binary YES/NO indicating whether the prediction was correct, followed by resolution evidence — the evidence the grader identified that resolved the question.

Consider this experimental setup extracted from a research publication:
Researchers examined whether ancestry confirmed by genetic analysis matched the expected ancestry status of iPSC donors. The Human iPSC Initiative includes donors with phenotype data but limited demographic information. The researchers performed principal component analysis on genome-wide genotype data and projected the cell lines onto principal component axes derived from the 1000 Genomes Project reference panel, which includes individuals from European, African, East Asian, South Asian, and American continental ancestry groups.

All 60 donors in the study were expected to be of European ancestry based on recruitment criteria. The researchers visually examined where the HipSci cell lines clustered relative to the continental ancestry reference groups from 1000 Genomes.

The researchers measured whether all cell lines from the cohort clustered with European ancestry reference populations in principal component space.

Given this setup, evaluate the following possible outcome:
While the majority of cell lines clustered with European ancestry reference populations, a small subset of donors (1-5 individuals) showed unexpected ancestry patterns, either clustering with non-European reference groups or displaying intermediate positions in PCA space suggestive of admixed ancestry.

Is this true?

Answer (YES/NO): NO